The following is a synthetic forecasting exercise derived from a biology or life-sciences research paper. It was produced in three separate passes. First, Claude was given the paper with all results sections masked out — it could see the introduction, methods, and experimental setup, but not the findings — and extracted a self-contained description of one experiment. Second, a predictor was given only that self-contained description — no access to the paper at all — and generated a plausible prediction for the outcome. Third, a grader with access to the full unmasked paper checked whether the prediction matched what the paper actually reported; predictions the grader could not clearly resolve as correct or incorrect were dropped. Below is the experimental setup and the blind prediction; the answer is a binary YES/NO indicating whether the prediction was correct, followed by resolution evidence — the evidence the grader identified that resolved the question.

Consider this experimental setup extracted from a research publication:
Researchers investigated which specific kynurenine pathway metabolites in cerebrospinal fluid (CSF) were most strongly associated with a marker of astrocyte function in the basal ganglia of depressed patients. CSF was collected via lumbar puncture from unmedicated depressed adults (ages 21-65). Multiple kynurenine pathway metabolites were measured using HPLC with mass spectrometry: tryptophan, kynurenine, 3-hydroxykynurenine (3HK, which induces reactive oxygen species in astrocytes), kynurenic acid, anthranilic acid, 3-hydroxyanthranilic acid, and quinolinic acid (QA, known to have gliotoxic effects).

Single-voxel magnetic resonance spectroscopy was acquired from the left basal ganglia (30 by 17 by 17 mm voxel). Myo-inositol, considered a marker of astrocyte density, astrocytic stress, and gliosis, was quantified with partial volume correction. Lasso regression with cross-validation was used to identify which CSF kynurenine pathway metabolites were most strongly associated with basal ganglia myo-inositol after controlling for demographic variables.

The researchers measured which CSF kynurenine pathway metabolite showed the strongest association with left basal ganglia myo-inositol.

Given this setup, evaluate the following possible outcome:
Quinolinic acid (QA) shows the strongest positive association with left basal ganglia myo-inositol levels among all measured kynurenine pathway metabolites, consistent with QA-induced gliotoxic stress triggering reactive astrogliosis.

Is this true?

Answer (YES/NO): NO